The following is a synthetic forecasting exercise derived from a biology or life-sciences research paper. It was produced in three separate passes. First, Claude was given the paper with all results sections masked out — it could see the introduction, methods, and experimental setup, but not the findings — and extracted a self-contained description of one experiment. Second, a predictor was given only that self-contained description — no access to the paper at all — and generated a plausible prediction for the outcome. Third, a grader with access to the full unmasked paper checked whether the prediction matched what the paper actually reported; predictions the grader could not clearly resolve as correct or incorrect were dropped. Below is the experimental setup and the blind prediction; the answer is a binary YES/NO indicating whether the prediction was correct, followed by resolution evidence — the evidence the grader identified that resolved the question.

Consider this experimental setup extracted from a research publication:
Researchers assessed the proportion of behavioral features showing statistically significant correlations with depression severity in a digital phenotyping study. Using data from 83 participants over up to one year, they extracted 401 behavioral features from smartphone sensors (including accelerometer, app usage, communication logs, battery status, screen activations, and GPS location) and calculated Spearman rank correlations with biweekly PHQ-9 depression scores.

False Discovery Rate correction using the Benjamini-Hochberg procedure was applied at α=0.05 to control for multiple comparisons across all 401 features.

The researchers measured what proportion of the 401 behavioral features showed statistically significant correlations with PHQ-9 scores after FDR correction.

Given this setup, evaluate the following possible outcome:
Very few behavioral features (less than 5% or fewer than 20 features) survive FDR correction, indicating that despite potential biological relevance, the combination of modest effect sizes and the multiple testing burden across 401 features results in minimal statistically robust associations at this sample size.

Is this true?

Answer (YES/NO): NO